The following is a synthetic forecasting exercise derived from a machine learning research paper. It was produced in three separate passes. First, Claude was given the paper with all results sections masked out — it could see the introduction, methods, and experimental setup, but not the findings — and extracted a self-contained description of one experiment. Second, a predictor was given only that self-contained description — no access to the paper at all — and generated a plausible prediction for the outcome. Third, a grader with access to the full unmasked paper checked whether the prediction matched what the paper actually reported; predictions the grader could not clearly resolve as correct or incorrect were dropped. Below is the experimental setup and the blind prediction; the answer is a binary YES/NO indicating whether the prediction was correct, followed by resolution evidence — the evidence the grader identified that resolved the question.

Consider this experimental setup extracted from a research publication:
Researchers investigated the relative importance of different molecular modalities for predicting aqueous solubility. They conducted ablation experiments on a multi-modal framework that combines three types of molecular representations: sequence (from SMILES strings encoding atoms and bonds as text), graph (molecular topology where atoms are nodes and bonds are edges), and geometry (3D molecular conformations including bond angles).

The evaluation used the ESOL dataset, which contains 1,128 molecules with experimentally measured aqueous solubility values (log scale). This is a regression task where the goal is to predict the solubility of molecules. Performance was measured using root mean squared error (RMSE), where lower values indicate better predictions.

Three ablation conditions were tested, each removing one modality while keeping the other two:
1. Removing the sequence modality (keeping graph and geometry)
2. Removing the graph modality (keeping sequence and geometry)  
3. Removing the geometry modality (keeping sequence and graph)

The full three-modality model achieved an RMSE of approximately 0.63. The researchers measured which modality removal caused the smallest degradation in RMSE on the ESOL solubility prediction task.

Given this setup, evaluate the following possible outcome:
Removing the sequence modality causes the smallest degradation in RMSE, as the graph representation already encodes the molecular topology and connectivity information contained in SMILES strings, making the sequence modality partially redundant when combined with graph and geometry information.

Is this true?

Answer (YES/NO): YES